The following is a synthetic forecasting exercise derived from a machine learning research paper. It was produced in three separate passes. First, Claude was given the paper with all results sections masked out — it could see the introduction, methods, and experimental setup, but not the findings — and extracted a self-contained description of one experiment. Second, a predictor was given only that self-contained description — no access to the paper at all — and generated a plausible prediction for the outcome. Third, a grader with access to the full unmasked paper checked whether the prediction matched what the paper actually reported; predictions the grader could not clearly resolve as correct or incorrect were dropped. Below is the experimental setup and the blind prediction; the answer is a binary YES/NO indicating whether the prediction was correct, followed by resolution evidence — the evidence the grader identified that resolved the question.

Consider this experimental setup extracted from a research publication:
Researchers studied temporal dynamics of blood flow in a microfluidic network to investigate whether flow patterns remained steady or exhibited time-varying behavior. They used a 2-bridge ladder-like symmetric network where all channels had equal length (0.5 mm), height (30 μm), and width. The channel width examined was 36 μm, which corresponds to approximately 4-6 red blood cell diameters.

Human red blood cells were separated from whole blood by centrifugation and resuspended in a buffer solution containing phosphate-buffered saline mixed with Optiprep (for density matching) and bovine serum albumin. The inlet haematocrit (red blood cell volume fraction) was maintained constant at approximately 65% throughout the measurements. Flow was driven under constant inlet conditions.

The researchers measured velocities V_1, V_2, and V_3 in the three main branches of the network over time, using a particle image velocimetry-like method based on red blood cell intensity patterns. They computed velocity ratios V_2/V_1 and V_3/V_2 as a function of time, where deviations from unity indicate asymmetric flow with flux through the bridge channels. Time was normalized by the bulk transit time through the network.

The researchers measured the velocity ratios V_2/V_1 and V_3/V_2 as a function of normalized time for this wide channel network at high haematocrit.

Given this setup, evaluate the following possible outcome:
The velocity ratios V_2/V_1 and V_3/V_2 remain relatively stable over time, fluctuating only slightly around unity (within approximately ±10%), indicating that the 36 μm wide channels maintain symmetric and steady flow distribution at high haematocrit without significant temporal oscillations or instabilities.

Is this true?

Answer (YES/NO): YES